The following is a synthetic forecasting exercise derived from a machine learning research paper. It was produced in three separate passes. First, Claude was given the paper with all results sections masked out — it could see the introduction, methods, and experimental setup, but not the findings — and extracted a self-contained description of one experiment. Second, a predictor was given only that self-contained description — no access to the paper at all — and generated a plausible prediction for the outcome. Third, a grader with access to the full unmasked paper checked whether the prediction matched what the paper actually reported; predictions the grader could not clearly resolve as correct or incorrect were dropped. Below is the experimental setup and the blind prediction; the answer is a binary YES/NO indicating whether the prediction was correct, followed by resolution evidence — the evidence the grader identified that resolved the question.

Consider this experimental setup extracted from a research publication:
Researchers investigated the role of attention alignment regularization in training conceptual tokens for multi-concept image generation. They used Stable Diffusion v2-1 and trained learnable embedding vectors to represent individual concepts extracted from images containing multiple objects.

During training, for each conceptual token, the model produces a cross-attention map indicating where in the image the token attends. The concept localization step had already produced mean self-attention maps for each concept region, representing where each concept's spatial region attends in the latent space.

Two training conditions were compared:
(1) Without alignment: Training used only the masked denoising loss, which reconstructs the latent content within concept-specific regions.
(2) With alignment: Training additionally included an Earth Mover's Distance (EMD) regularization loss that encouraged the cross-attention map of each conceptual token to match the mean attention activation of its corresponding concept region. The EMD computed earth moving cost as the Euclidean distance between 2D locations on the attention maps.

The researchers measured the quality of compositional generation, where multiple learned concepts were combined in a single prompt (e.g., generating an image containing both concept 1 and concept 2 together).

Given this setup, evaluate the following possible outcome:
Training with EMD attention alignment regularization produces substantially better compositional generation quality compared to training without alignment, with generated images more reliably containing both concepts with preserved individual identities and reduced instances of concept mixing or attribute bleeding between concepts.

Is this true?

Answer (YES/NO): NO